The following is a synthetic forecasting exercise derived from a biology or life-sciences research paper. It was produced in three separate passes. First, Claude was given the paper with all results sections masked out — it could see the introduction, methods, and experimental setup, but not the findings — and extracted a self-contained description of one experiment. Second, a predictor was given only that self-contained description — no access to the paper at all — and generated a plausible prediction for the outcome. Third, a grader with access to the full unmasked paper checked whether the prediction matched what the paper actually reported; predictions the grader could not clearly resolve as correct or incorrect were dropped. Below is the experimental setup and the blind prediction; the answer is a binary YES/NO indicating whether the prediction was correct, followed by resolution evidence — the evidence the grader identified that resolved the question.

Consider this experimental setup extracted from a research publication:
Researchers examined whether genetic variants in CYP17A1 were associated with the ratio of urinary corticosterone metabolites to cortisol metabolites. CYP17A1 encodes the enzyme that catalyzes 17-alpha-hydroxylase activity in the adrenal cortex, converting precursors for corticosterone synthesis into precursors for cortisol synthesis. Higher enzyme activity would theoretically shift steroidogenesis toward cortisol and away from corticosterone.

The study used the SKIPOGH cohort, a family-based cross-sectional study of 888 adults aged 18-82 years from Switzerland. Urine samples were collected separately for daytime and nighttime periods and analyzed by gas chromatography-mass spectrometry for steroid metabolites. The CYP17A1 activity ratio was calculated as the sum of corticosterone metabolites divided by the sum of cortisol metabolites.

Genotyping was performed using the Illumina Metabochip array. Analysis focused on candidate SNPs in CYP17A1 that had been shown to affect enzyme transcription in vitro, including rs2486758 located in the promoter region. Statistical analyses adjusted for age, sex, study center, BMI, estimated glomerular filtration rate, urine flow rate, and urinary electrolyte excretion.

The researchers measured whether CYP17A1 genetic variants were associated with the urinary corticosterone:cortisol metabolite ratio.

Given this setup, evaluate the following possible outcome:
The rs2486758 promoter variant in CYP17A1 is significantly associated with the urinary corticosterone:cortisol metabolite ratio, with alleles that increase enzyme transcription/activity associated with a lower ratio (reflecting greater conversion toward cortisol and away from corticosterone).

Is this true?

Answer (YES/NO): NO